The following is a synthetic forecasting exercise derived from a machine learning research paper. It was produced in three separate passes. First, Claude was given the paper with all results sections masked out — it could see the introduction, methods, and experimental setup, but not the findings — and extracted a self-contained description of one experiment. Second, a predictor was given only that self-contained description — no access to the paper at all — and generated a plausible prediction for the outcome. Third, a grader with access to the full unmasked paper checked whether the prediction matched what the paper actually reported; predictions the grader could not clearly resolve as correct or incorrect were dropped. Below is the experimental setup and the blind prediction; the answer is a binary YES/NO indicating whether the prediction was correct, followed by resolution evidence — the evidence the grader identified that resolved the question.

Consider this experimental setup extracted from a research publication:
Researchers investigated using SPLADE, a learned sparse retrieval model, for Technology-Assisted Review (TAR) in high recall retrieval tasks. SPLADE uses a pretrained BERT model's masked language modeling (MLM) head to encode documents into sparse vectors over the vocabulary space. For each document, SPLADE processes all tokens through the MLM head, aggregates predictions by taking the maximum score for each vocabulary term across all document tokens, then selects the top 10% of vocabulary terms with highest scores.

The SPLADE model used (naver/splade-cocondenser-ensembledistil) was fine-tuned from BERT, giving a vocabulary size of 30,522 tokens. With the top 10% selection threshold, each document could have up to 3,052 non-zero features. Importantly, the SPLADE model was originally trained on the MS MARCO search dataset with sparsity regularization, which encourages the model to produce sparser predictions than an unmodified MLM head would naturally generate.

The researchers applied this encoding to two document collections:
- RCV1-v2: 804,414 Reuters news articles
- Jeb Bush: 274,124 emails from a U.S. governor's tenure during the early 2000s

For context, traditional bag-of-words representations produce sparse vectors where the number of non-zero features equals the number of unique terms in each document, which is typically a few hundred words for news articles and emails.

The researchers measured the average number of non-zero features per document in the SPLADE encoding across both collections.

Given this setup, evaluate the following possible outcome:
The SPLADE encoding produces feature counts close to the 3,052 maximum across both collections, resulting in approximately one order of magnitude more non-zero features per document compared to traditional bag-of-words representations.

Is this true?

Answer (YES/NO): NO